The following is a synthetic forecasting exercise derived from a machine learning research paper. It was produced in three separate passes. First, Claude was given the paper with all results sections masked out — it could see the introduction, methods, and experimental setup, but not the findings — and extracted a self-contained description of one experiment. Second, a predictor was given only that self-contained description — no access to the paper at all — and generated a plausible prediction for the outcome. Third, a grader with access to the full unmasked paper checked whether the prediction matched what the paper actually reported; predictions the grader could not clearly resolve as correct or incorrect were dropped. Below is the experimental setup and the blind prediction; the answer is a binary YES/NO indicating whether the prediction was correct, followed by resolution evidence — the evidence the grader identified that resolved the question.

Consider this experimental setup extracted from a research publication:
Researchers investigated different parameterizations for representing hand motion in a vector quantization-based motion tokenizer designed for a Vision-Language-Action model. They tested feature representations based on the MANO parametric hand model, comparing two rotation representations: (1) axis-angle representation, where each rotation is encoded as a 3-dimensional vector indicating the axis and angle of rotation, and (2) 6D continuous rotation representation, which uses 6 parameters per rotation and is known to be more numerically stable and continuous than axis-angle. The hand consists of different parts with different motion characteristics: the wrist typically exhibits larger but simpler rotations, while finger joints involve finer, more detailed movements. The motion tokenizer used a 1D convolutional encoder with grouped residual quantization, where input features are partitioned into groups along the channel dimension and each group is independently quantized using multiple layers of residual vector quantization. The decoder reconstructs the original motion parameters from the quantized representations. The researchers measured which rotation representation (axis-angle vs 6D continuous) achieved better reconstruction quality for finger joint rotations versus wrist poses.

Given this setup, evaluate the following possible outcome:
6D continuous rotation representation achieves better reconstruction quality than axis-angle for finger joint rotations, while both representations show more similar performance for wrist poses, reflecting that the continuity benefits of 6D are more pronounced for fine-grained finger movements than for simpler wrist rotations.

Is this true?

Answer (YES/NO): NO